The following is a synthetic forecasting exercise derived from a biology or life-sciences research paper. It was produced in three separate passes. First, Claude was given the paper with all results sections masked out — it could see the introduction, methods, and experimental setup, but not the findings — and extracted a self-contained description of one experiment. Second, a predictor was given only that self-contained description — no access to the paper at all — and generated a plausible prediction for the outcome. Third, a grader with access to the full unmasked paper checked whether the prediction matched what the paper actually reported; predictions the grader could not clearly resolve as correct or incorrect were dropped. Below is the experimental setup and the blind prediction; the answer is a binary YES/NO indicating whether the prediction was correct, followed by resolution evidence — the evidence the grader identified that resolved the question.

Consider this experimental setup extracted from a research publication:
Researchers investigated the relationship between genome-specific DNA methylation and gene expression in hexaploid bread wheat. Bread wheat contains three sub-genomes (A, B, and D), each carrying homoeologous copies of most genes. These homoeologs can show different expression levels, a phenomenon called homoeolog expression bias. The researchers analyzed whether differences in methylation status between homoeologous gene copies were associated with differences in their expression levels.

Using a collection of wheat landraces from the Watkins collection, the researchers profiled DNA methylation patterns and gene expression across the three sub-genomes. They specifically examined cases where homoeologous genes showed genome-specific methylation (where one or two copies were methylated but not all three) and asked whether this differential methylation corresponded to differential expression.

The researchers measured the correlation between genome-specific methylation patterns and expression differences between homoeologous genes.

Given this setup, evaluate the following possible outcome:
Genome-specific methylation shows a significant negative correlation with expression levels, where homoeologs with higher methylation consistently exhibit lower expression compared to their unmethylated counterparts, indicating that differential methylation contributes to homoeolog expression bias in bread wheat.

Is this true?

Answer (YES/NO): YES